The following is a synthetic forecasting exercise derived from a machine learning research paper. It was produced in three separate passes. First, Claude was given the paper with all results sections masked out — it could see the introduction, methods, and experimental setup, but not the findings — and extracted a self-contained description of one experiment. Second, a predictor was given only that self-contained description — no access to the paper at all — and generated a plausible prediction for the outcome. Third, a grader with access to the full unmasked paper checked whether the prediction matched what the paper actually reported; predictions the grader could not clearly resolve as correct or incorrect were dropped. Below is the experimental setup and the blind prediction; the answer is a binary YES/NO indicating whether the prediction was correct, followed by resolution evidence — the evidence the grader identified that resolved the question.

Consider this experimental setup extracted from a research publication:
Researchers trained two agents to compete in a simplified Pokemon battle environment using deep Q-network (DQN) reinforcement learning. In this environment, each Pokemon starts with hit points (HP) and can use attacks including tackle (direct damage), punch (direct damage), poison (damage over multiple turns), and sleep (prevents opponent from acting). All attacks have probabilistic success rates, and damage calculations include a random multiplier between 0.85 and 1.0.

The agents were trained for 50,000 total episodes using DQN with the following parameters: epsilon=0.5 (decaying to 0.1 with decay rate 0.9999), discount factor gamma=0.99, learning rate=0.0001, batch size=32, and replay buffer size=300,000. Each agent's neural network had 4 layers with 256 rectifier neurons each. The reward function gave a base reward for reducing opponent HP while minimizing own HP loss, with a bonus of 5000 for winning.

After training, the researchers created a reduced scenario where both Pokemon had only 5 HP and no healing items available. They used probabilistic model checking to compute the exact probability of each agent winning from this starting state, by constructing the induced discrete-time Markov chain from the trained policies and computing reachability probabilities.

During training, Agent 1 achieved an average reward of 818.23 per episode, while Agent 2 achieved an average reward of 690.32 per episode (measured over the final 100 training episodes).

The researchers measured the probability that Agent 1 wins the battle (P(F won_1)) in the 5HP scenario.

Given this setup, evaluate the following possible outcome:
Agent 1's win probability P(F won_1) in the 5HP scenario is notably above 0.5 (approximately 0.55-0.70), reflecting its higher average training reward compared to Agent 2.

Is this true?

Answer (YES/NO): NO